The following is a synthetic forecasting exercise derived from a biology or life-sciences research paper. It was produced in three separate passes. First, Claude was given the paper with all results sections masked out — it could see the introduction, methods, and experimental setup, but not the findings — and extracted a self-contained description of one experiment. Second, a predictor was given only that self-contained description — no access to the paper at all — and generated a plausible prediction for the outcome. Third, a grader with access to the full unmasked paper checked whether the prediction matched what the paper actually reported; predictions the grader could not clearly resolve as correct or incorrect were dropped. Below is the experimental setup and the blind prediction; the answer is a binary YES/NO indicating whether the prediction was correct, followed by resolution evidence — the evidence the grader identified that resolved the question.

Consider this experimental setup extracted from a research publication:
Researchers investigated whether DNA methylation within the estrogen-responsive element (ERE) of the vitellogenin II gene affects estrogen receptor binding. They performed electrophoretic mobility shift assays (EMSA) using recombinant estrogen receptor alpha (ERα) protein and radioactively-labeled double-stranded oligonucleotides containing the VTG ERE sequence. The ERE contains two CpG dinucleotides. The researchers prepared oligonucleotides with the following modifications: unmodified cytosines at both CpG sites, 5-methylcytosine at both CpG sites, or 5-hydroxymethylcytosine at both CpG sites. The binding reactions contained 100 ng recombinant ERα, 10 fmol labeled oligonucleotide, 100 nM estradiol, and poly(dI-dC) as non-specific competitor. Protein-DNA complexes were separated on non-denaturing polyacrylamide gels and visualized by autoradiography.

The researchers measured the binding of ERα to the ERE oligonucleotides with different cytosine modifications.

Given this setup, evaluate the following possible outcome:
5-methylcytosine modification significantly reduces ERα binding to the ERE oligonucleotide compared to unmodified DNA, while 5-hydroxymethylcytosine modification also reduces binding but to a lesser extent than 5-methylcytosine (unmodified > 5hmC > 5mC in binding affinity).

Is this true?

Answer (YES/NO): NO